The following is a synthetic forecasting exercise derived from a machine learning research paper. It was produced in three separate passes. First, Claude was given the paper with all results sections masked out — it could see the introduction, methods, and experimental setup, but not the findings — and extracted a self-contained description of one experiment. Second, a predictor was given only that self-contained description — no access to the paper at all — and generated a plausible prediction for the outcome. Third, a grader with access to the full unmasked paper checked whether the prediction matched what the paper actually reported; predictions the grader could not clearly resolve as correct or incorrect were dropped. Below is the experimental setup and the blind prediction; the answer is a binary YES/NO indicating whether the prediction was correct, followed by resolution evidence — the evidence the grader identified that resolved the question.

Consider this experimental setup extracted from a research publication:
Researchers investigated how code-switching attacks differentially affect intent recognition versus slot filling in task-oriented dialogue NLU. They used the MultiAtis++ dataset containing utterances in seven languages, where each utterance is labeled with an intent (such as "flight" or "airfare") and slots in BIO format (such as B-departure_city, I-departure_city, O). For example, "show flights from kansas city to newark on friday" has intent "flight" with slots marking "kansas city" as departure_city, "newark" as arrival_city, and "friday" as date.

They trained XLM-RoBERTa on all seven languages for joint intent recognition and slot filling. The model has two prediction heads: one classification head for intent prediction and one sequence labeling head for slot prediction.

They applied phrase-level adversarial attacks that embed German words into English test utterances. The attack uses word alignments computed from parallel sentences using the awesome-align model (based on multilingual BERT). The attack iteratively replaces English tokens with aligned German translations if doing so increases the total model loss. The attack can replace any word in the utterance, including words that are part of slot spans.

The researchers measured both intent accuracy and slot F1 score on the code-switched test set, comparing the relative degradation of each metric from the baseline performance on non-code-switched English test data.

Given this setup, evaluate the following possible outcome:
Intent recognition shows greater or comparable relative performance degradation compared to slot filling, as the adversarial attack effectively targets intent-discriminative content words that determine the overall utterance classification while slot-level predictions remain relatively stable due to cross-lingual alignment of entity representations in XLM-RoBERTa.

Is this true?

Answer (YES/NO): NO